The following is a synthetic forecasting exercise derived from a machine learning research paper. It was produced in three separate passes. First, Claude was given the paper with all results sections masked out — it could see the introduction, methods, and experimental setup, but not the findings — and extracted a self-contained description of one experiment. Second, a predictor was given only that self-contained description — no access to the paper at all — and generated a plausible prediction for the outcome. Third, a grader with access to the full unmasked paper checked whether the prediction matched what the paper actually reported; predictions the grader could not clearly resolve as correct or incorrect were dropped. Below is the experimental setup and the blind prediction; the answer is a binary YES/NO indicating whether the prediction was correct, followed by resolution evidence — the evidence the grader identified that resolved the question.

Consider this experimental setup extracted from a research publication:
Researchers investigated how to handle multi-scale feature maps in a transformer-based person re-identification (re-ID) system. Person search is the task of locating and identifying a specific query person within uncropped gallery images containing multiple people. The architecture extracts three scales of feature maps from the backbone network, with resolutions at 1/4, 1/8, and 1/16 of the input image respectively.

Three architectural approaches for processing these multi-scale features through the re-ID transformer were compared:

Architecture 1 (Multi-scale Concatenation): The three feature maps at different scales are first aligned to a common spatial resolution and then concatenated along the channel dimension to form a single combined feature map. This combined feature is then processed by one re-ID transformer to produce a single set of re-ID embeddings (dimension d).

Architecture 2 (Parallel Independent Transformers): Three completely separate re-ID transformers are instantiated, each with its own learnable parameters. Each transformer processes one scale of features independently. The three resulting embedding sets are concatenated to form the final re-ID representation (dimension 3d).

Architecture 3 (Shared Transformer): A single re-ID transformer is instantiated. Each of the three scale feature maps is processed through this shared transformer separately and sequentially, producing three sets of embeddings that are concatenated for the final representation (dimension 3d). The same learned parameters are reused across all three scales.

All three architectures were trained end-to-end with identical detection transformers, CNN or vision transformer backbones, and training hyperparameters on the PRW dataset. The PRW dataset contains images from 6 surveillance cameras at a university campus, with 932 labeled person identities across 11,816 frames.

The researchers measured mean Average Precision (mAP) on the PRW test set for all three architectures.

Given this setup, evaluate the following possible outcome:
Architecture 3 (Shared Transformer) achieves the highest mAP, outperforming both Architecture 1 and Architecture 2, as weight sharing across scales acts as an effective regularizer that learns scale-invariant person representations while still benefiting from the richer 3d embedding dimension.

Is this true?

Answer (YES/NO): YES